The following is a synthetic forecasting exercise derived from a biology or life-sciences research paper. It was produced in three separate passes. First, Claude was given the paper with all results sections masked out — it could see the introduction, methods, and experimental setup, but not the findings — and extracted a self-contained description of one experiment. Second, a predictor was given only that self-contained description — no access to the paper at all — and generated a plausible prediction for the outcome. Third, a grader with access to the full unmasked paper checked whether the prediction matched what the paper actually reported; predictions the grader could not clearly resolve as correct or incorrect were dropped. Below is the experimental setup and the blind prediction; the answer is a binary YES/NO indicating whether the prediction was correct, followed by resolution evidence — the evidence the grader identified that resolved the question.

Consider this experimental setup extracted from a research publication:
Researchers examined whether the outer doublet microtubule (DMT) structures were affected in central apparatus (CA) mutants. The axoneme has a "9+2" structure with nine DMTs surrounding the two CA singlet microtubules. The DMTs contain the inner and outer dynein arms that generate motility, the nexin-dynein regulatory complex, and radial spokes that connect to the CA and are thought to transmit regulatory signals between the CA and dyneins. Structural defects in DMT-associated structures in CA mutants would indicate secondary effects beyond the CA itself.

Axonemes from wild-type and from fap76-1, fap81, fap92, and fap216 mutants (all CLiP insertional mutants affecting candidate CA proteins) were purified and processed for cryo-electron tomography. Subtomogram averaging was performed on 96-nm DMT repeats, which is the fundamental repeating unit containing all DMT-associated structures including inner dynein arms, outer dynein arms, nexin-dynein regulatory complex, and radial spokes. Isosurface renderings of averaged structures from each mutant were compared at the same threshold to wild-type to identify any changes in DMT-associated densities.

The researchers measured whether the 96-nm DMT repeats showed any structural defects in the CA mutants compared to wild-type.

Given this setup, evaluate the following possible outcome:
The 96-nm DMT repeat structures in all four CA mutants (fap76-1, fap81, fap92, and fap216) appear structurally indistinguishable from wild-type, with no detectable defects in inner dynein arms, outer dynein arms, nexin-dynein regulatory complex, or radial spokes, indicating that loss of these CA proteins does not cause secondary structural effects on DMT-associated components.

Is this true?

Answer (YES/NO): YES